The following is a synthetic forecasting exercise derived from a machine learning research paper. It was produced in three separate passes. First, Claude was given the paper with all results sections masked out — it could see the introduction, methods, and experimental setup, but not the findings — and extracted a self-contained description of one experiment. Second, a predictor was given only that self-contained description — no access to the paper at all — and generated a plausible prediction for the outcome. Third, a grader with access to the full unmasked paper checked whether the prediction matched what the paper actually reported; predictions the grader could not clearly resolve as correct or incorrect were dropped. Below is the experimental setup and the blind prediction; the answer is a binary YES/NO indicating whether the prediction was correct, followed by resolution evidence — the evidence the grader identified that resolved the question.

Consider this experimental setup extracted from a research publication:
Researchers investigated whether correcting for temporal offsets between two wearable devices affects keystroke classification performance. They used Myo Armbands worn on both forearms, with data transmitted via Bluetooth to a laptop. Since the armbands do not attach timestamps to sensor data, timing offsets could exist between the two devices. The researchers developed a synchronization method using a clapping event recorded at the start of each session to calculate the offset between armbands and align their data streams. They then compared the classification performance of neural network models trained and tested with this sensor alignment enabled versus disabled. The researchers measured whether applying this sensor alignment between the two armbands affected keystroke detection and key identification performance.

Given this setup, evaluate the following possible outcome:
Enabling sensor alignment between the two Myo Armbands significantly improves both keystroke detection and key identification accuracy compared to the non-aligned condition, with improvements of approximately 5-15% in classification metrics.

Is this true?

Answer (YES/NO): NO